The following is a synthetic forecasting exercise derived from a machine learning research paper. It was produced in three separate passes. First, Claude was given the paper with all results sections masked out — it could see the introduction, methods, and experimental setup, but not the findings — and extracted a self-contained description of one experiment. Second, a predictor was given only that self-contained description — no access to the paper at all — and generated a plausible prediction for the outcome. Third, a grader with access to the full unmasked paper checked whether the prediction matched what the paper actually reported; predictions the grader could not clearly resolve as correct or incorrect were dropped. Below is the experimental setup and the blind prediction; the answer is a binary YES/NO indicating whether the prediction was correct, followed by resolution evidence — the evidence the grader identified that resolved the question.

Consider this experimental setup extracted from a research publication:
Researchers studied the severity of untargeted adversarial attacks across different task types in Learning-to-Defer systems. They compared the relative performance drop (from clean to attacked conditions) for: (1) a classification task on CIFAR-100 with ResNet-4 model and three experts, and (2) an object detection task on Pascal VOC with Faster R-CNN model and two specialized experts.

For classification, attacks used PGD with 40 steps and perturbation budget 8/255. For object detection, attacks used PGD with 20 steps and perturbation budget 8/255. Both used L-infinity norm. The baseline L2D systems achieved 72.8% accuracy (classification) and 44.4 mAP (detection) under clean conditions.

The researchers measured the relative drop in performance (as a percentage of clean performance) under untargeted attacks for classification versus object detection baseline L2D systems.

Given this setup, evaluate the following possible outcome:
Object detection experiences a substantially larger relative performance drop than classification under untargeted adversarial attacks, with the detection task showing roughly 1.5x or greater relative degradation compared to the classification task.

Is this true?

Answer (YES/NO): NO